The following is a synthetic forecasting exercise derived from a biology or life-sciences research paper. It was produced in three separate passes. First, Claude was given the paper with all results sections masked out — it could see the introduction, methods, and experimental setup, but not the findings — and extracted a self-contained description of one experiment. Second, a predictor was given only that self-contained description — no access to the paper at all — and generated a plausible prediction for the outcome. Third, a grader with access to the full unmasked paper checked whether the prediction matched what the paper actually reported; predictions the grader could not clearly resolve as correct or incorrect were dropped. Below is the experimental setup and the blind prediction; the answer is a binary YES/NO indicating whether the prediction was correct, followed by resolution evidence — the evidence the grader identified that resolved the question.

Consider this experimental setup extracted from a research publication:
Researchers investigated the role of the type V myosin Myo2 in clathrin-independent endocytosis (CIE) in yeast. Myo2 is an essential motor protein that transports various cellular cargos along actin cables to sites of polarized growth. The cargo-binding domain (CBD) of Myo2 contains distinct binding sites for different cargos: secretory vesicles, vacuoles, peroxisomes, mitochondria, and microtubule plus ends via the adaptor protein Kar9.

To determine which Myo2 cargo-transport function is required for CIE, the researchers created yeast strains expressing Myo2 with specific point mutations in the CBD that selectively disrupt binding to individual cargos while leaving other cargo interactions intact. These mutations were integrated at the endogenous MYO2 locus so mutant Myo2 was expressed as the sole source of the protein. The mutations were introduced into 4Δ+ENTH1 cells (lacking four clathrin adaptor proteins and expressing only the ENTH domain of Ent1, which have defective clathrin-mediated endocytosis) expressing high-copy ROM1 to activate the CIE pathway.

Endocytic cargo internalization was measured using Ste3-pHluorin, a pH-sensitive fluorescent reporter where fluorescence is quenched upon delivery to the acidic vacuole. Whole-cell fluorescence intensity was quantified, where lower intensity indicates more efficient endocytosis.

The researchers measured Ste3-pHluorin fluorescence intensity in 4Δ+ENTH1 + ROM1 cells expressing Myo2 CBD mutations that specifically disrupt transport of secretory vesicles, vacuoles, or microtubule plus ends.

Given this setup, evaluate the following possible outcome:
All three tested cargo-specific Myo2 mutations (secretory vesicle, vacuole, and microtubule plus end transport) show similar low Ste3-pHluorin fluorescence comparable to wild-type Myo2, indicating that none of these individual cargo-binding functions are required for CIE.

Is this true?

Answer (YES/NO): NO